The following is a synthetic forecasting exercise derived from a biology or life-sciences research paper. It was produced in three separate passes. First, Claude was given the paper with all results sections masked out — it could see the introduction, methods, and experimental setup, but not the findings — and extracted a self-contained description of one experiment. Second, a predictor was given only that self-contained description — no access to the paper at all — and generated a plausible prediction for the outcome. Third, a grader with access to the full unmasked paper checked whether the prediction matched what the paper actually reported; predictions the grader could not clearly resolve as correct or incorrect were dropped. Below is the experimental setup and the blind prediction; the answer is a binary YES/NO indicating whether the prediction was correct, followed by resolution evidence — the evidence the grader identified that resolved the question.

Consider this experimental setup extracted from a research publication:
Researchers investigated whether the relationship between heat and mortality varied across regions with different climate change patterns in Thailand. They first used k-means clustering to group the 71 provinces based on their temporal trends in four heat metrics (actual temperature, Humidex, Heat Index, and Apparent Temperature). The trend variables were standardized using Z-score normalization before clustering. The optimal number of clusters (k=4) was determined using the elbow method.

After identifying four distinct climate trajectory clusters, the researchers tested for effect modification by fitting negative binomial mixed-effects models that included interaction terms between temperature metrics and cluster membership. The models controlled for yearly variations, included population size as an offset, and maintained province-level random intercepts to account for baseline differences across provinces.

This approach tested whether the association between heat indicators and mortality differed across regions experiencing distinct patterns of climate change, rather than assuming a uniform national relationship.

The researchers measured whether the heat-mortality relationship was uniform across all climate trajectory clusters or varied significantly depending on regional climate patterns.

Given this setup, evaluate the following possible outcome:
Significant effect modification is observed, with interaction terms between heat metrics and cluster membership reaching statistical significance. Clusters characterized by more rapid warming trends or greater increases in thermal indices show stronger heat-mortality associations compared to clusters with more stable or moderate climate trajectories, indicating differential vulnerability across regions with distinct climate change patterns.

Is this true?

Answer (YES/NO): NO